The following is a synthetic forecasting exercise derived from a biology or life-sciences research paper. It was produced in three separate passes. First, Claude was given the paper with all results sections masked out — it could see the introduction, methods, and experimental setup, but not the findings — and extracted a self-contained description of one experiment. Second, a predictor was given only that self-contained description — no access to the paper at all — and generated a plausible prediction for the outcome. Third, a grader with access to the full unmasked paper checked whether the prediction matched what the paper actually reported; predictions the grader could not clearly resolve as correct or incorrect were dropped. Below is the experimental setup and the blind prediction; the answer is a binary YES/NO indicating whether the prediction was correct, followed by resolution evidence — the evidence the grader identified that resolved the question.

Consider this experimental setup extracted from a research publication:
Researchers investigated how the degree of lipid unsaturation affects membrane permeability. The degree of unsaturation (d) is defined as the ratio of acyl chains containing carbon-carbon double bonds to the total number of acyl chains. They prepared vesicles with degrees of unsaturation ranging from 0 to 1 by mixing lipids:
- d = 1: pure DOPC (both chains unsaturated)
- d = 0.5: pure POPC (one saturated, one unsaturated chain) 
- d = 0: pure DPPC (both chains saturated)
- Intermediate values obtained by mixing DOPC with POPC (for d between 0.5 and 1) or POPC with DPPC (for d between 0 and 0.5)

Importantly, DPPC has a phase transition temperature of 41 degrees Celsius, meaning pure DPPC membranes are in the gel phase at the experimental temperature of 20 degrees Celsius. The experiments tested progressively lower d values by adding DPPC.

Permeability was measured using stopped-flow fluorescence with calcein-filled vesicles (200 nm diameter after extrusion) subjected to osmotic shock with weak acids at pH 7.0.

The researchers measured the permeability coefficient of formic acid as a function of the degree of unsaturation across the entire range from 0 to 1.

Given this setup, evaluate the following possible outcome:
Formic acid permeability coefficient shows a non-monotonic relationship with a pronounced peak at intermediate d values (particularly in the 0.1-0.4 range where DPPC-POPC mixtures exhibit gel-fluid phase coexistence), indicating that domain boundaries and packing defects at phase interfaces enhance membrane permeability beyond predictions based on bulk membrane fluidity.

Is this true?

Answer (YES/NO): NO